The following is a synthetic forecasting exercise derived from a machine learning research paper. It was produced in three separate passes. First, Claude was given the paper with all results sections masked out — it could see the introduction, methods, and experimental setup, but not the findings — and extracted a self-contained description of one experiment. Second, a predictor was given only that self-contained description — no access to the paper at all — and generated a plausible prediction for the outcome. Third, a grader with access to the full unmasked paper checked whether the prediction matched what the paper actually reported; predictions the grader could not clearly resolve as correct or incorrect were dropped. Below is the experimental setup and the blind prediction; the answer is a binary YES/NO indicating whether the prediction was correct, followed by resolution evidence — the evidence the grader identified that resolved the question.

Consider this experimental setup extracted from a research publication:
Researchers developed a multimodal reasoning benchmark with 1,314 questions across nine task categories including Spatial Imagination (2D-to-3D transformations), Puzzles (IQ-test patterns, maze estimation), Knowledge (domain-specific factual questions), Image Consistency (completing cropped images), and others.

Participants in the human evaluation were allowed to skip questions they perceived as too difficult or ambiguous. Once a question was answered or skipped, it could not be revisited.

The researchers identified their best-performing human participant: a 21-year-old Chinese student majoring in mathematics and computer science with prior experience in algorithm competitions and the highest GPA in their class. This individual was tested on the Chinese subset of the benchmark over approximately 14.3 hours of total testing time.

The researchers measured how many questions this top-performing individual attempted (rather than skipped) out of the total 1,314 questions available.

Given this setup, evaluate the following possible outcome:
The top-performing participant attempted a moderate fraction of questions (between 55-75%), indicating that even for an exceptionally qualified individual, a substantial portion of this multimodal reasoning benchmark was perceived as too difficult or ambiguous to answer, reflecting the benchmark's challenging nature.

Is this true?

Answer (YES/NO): NO